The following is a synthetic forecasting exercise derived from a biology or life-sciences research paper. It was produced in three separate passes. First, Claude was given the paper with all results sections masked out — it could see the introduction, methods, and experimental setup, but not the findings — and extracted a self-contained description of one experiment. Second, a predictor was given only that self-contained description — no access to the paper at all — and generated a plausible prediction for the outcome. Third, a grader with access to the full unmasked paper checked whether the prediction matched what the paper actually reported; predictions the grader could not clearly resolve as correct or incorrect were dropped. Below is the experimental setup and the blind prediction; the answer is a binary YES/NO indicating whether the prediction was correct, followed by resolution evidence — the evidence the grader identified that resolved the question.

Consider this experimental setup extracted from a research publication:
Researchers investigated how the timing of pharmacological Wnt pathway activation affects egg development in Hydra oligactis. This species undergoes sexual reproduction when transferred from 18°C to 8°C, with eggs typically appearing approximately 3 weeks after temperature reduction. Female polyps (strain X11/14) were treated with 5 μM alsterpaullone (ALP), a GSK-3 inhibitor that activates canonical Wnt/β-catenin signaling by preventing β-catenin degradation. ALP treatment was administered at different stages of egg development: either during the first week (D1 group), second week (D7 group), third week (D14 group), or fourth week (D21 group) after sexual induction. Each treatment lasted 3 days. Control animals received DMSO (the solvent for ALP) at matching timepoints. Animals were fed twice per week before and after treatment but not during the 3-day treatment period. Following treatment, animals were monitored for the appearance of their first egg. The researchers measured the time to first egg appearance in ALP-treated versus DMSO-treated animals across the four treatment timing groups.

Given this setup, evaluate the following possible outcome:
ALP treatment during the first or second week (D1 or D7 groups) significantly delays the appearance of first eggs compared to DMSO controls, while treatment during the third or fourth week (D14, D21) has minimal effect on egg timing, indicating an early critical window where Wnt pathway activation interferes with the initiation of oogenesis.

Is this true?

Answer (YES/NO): YES